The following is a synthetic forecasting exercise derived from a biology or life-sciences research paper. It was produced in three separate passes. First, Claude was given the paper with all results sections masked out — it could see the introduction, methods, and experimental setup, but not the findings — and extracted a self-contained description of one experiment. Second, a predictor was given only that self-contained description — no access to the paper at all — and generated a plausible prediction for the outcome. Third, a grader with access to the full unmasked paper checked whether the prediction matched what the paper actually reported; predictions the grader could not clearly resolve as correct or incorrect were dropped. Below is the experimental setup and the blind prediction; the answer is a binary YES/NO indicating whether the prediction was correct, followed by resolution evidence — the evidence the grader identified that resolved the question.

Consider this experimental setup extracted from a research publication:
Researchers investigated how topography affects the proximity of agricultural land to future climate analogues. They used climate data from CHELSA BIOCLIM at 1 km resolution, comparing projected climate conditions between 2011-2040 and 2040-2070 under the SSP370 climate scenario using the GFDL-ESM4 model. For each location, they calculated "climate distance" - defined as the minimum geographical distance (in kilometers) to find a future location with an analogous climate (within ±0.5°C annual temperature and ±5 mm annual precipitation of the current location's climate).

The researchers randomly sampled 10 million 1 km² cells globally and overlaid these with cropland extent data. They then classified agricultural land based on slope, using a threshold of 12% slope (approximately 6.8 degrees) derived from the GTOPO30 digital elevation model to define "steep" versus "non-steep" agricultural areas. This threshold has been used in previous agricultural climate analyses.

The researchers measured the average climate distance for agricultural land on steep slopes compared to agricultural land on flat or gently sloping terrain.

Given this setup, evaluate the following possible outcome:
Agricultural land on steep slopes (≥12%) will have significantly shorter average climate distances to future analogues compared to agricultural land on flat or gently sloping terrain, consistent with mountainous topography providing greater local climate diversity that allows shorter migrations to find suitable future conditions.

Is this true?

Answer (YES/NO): YES